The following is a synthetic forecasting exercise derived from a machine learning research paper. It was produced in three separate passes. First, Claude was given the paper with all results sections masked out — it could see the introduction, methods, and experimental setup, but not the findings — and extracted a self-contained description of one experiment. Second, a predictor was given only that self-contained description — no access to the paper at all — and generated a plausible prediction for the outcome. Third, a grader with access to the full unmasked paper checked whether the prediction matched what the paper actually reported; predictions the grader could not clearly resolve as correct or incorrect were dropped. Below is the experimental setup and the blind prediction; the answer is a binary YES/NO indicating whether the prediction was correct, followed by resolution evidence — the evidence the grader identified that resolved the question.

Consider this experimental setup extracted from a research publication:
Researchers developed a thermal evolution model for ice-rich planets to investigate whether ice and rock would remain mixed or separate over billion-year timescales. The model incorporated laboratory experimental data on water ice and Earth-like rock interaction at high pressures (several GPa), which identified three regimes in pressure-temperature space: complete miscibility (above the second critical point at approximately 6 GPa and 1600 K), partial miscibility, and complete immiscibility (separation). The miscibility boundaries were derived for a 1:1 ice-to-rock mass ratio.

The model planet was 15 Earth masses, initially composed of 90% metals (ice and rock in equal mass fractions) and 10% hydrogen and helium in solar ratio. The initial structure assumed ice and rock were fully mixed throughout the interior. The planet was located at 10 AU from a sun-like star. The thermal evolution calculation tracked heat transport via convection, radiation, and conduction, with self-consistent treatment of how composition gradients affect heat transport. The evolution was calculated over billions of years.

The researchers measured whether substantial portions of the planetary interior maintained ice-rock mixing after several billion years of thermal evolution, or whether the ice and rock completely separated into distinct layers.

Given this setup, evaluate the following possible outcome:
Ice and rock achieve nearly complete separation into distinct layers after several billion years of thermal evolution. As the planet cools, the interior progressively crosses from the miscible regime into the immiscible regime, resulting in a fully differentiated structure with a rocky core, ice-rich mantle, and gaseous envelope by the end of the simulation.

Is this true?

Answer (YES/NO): NO